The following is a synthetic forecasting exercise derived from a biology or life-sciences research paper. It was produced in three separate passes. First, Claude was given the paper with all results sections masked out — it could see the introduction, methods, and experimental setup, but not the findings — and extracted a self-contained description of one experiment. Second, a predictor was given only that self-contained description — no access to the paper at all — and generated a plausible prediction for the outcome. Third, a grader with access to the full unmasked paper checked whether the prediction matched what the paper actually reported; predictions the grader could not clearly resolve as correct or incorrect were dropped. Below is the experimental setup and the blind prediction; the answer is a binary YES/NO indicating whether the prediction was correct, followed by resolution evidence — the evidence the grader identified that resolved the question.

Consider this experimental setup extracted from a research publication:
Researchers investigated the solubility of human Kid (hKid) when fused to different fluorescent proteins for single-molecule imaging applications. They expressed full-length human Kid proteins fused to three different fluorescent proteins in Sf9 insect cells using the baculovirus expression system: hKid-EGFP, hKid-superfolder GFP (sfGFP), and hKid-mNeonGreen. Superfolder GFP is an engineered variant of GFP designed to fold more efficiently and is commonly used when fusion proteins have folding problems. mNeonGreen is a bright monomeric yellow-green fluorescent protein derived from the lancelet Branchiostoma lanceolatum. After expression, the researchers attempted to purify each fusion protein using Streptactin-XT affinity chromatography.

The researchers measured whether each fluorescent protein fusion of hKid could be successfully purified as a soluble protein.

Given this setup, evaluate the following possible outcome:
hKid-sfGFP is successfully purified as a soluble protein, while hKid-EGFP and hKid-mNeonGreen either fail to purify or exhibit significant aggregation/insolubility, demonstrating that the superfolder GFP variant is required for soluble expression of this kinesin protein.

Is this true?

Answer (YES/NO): NO